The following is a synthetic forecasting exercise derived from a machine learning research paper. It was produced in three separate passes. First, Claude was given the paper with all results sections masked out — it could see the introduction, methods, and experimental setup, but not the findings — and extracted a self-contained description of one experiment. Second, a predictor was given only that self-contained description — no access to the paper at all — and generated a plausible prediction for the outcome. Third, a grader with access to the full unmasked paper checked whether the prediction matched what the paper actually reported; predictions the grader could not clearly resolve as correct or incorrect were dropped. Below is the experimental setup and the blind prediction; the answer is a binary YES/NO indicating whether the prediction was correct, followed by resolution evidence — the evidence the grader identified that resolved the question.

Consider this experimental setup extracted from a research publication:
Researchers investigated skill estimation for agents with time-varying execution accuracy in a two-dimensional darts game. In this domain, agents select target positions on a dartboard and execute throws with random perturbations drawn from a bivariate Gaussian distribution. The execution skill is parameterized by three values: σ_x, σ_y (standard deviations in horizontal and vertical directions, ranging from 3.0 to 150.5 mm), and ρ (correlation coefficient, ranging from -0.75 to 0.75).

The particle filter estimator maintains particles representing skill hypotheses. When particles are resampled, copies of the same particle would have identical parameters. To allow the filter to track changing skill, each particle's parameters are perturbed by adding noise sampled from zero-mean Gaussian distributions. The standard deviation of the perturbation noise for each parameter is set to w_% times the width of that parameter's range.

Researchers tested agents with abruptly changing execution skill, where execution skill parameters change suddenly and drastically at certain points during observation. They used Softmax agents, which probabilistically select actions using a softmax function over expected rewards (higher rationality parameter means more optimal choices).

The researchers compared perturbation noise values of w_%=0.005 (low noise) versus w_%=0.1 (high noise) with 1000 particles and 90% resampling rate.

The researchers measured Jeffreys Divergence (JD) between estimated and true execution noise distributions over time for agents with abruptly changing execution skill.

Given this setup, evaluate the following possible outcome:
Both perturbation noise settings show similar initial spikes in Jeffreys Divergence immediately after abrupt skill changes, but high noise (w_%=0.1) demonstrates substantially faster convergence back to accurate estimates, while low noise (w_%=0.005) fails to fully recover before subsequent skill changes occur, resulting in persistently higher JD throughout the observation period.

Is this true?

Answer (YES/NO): NO